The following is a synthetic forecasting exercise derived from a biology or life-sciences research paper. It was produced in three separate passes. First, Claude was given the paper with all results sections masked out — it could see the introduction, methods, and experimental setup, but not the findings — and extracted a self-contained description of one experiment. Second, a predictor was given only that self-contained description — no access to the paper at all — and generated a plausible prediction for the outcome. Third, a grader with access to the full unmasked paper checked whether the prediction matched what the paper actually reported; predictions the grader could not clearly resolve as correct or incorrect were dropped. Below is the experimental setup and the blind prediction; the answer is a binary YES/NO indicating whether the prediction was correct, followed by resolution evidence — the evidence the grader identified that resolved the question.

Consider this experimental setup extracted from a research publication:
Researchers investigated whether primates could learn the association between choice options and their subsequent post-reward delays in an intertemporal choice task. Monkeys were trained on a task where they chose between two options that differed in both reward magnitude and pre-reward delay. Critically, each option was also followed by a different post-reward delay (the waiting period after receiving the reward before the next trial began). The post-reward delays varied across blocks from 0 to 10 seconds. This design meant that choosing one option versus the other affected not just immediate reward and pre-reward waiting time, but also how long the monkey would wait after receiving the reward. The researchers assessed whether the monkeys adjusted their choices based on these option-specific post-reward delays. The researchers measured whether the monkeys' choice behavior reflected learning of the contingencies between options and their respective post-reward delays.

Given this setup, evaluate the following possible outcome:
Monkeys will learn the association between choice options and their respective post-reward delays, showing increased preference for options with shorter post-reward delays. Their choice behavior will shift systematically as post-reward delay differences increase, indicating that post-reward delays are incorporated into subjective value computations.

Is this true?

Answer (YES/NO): NO